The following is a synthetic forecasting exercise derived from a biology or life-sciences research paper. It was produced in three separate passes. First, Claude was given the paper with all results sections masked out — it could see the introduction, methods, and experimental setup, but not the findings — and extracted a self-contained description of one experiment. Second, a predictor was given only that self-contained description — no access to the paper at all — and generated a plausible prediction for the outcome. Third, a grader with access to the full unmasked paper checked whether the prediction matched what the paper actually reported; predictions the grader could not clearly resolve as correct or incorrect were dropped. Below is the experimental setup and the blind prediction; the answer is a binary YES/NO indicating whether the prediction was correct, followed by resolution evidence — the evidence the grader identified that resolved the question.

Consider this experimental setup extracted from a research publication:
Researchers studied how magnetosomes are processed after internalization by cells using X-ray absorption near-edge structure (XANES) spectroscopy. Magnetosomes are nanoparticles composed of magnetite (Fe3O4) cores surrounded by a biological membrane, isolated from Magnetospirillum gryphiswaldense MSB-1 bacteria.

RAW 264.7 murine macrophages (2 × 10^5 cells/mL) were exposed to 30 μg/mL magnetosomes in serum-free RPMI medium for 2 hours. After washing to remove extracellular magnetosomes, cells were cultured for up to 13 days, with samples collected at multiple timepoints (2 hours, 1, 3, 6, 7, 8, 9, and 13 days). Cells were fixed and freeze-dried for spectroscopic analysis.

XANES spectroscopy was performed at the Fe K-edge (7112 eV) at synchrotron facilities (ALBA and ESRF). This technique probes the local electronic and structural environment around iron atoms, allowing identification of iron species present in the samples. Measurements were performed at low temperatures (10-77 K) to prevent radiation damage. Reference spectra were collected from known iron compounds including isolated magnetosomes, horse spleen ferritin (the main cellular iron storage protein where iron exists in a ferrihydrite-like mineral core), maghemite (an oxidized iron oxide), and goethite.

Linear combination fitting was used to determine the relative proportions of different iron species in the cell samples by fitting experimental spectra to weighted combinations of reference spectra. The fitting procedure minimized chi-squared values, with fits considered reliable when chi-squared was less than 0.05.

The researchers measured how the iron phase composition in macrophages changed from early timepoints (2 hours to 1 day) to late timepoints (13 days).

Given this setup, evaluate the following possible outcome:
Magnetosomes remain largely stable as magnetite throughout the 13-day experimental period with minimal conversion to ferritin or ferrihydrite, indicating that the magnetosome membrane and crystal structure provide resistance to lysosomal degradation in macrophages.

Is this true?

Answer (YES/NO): NO